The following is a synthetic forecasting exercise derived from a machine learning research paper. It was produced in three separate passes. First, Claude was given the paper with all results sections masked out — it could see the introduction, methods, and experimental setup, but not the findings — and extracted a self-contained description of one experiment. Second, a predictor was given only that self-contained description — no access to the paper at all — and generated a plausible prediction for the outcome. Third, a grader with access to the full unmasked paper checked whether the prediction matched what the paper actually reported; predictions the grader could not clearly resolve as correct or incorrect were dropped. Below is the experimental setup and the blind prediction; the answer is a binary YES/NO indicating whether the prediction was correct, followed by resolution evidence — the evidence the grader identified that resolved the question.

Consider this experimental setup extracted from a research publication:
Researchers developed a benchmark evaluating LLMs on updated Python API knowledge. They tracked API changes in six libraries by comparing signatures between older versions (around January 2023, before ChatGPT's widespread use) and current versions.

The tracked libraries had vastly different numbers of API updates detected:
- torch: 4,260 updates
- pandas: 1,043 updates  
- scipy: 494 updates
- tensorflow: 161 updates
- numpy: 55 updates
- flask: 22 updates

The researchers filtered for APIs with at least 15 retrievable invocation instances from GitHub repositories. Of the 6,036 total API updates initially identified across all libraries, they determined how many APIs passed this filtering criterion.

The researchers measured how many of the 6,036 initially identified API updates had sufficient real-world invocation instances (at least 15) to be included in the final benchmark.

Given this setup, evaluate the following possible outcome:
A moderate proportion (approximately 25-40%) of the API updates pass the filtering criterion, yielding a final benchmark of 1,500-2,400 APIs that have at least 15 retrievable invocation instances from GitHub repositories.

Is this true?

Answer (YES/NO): NO